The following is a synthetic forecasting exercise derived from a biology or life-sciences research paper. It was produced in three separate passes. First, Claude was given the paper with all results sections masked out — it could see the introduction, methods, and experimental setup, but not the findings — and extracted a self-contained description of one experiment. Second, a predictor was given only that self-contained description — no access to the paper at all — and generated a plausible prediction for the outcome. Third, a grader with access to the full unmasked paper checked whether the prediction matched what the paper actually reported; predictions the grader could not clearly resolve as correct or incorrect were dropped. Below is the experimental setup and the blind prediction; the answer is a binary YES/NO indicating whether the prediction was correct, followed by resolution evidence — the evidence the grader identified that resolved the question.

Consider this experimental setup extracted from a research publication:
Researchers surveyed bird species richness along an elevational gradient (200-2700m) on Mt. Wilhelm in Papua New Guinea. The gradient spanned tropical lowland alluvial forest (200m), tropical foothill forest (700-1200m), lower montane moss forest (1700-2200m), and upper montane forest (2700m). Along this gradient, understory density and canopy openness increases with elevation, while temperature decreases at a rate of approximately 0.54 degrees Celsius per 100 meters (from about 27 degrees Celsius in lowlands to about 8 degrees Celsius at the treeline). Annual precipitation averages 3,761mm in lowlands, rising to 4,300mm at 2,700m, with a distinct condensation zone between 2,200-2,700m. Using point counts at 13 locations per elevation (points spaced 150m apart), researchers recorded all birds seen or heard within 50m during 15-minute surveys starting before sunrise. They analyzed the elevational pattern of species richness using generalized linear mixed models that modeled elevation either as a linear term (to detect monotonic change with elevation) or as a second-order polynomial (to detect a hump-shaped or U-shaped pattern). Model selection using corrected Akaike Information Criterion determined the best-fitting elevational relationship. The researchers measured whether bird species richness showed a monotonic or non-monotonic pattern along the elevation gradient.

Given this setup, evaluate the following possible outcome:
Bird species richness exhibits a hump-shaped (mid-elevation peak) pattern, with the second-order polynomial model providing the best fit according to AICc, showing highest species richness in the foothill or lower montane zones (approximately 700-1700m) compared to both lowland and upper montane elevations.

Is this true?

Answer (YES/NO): NO